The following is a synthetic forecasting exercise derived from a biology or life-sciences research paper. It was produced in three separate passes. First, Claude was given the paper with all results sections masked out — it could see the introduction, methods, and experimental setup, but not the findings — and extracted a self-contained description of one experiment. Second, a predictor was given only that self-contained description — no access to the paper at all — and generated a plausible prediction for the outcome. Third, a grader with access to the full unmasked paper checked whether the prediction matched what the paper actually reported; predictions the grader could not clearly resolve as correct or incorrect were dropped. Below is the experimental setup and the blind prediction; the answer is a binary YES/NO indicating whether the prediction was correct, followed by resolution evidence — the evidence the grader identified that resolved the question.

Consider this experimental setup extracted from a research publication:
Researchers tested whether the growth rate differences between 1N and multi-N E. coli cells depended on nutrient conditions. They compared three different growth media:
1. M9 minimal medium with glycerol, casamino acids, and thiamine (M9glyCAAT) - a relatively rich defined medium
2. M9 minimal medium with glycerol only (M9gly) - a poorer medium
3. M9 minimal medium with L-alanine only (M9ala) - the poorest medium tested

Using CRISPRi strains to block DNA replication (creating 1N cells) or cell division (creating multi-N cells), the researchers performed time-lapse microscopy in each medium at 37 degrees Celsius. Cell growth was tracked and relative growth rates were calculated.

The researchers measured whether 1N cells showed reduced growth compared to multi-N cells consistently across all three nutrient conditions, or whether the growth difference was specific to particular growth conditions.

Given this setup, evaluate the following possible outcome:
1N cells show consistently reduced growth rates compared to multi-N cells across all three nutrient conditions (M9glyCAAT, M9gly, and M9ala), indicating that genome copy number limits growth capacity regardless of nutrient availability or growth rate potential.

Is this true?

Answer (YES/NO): YES